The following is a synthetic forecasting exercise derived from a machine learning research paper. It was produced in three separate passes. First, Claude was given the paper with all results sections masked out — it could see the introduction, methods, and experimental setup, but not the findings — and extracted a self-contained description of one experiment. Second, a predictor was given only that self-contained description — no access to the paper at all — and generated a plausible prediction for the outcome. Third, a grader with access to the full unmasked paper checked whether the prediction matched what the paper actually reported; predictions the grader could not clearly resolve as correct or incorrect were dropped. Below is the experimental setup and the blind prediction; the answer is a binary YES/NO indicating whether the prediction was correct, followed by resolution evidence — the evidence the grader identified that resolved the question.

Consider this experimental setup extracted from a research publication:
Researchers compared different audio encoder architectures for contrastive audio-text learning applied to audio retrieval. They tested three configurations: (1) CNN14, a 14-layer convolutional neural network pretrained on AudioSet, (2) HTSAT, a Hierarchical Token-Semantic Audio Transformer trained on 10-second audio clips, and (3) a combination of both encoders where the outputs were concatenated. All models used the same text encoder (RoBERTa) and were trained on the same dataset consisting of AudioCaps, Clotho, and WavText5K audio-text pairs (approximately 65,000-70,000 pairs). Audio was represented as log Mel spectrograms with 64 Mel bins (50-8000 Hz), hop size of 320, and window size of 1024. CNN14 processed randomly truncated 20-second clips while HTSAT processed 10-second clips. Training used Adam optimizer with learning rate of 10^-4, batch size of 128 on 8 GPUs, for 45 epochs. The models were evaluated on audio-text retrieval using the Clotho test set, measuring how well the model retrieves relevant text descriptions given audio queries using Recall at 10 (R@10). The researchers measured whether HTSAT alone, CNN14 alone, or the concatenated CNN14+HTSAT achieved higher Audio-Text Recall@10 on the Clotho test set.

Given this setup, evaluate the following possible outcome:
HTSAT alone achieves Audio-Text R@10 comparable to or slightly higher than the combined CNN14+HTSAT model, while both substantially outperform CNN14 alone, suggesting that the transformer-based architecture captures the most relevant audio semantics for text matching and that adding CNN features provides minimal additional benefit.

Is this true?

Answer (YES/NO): NO